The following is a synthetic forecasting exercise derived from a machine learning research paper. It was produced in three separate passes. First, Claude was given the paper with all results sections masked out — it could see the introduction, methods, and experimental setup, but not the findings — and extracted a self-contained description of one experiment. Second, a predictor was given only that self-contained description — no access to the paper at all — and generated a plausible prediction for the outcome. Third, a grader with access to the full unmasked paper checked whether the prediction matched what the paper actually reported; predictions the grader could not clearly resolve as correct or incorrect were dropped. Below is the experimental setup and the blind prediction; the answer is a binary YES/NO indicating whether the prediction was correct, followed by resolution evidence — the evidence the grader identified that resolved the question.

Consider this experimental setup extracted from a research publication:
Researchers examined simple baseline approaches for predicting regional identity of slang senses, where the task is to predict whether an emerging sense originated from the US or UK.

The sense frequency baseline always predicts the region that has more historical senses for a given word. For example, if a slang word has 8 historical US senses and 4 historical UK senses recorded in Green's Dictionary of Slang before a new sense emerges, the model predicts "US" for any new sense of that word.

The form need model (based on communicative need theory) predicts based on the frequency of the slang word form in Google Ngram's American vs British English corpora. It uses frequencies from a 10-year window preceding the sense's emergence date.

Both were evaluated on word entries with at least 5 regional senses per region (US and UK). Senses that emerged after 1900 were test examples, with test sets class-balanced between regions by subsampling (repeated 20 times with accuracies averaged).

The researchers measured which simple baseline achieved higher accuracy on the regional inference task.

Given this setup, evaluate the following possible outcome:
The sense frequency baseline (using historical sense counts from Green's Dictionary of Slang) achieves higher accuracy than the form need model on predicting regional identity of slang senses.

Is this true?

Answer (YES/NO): NO